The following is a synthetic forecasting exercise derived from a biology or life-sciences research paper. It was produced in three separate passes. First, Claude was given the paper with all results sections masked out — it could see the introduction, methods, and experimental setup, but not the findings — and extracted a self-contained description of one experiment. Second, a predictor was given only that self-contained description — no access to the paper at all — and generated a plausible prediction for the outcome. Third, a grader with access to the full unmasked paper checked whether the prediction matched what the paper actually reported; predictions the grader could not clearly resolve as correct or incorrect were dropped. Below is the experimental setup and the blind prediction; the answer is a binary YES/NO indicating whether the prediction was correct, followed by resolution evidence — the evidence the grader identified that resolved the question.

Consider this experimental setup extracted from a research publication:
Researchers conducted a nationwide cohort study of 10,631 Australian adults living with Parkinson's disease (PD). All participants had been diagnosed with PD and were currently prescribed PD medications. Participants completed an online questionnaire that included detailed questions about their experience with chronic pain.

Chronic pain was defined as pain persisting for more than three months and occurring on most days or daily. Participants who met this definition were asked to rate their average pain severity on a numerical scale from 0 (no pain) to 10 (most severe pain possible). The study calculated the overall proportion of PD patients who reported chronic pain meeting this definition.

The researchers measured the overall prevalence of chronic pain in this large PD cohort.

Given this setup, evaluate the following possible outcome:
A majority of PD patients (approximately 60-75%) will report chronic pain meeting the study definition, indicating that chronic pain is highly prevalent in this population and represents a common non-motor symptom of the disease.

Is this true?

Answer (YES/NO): YES